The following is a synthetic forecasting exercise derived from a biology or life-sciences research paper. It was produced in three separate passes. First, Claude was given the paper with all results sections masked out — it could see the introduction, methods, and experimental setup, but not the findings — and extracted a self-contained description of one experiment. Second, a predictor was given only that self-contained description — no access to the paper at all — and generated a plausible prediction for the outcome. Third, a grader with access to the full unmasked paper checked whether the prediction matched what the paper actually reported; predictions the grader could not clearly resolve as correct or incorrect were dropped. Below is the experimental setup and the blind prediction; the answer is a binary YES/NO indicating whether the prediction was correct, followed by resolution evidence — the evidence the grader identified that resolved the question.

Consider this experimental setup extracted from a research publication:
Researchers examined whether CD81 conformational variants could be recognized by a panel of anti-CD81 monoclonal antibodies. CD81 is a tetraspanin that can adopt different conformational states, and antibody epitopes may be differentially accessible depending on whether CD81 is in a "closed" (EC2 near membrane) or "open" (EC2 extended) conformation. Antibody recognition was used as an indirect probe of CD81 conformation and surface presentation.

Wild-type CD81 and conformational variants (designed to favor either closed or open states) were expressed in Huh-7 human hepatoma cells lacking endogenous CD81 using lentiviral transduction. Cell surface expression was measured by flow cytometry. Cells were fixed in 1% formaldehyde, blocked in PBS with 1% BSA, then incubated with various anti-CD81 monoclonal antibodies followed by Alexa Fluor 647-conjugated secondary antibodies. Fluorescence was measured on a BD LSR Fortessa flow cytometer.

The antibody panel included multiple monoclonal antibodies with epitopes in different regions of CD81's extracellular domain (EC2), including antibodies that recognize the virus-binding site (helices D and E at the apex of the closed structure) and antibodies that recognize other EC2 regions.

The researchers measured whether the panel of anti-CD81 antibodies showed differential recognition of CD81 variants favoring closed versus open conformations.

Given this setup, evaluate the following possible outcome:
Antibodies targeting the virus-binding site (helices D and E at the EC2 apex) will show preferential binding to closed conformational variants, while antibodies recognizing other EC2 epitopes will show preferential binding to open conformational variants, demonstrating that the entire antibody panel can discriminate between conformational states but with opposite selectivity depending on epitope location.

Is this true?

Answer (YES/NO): NO